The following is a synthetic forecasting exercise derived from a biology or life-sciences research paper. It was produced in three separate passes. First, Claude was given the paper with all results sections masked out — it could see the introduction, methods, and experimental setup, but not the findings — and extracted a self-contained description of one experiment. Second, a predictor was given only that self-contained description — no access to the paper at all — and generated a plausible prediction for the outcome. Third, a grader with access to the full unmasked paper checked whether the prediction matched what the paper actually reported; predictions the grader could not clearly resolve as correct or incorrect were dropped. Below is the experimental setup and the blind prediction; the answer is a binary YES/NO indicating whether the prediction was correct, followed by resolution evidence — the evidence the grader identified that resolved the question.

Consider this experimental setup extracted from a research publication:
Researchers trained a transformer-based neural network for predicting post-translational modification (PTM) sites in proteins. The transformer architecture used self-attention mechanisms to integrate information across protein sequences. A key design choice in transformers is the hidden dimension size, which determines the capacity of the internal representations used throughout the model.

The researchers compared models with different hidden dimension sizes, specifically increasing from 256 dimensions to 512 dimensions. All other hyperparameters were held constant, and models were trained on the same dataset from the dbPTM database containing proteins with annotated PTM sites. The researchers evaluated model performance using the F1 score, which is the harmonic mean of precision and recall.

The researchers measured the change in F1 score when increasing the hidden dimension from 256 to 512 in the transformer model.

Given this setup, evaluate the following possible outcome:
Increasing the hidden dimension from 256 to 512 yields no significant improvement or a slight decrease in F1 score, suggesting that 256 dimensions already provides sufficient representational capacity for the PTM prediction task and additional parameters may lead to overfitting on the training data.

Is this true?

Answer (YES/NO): NO